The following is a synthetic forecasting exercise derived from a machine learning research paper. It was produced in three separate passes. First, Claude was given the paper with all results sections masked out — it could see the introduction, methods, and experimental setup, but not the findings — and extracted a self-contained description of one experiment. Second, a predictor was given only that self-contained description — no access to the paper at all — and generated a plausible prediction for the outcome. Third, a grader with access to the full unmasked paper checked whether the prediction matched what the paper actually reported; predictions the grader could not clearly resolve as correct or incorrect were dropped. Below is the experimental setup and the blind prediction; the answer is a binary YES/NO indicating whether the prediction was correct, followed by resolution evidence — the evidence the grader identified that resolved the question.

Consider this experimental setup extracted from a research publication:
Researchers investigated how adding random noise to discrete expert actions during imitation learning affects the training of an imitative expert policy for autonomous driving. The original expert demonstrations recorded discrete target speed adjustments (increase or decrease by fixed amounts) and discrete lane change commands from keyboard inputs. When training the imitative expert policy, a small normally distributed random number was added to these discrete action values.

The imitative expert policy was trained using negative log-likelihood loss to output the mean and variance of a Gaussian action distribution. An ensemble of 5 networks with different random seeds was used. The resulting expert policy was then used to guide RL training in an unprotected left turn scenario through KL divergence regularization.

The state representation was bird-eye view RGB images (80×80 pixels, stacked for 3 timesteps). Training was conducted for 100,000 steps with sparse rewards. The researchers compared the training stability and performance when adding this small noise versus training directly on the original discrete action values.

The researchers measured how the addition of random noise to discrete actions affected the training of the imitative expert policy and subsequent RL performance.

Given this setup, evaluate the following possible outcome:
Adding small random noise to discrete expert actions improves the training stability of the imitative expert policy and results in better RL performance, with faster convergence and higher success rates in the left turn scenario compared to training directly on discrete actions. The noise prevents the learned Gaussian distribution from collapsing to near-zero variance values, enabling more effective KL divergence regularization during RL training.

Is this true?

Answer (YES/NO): YES